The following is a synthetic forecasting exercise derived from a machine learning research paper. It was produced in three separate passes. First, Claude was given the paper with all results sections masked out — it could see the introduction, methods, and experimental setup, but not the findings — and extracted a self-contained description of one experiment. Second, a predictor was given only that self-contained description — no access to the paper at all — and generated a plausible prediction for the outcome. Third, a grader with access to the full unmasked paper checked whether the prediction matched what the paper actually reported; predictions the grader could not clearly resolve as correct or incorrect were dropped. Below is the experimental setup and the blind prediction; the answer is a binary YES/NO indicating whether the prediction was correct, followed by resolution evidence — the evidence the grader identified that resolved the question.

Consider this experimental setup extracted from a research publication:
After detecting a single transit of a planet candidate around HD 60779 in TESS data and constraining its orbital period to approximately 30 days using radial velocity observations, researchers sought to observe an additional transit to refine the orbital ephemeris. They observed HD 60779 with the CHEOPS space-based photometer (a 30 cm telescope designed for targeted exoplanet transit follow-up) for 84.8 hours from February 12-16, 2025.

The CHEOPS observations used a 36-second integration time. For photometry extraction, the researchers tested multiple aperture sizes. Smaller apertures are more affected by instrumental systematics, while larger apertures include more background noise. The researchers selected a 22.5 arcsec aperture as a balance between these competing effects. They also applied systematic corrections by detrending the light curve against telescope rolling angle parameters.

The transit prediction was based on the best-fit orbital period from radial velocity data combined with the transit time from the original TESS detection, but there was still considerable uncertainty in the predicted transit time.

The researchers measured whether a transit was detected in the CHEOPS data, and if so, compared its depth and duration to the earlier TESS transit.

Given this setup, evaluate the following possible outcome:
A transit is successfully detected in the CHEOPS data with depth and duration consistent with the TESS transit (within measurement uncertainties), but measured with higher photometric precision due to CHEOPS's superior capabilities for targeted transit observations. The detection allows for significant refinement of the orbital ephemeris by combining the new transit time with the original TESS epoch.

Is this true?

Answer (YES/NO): YES